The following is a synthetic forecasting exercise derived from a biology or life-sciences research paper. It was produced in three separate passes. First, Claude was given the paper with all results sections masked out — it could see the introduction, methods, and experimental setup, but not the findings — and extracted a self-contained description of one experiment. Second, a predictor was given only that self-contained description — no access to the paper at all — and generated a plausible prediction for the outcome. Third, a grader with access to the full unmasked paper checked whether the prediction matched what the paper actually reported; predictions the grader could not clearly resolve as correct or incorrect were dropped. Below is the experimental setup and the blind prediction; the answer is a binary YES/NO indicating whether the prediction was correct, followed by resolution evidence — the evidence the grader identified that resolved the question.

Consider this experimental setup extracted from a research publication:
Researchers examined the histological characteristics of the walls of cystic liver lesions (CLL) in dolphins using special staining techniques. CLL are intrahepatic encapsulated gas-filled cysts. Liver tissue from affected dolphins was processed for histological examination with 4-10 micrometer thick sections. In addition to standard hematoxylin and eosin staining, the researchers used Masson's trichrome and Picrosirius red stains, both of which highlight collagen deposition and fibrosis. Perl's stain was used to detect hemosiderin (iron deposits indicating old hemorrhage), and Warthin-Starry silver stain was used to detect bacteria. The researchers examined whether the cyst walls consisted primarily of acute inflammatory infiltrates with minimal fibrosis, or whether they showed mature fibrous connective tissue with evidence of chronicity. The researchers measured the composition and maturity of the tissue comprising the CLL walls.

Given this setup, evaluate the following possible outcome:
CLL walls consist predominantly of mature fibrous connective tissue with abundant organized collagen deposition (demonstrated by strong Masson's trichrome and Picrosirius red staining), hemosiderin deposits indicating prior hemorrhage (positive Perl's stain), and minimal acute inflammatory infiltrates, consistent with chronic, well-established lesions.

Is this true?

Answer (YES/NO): NO